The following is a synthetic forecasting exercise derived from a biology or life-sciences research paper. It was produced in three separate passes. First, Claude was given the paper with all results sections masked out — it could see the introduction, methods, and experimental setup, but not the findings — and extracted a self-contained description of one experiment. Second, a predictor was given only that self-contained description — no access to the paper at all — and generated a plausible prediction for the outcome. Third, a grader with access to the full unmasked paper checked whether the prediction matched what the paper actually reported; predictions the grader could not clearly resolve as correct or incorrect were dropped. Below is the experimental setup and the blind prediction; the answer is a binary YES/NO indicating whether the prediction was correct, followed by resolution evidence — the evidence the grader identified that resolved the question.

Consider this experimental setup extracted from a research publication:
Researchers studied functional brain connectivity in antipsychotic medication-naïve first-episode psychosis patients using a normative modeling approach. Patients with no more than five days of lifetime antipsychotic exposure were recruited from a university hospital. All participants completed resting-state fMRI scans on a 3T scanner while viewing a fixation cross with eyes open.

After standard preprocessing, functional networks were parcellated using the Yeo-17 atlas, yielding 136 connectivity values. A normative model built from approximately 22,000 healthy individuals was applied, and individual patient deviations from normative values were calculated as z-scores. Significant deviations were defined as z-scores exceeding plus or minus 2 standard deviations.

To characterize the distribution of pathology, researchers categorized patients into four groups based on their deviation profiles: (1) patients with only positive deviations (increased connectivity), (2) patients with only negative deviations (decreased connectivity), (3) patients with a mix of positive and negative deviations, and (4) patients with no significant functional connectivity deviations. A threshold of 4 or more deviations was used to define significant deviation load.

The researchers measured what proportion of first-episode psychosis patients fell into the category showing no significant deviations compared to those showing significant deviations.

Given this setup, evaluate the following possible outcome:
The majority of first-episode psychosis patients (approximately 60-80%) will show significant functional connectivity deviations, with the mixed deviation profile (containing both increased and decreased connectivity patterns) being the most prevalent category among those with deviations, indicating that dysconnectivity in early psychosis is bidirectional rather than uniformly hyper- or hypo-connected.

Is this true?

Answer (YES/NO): NO